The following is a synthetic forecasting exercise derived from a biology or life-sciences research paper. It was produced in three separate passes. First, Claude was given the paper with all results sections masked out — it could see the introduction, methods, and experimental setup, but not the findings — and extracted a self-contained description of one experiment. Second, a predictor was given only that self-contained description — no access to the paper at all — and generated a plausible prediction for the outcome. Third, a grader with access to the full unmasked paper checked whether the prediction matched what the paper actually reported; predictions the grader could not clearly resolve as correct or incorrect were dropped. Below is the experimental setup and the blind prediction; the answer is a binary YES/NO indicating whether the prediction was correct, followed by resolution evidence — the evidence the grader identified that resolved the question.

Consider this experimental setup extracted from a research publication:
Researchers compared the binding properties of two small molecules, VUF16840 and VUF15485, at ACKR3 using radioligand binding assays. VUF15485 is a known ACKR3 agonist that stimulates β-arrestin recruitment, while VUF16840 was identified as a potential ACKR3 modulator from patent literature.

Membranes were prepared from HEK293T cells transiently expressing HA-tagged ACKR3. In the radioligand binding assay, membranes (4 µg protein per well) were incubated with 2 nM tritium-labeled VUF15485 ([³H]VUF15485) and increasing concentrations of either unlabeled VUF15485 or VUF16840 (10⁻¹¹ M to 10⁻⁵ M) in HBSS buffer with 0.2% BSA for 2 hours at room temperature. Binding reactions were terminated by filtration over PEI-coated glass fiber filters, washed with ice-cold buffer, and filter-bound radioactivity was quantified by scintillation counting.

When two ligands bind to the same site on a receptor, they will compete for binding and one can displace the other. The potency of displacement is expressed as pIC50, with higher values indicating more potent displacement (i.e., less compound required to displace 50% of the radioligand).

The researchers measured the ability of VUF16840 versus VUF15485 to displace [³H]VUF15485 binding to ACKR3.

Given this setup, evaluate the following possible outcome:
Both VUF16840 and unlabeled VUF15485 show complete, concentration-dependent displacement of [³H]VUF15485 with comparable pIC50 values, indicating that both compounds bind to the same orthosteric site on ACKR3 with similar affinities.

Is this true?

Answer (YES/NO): NO